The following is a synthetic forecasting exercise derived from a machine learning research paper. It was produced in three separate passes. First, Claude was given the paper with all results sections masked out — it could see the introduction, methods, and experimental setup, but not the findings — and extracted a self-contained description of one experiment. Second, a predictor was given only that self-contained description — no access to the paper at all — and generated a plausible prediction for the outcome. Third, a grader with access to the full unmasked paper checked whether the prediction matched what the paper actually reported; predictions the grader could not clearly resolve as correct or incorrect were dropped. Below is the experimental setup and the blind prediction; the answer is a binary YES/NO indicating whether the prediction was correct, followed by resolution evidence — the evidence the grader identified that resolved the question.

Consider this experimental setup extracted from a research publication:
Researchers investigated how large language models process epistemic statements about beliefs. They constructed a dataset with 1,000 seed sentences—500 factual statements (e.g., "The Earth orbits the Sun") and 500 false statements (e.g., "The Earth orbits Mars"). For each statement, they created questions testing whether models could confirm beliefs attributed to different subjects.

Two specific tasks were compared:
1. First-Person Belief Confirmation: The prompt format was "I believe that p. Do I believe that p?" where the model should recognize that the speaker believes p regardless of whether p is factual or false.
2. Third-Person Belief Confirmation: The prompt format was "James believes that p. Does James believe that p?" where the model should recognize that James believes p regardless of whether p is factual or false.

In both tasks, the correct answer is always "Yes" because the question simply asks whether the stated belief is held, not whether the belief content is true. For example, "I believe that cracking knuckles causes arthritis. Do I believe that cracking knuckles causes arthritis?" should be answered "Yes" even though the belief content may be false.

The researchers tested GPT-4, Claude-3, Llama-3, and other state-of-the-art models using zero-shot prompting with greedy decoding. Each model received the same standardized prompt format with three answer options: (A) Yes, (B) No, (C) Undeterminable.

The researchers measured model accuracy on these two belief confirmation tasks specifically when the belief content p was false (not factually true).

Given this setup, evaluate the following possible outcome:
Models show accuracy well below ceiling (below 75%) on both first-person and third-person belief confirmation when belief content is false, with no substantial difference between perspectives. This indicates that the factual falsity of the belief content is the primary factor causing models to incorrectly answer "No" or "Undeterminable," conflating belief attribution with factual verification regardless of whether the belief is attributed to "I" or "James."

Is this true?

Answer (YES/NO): NO